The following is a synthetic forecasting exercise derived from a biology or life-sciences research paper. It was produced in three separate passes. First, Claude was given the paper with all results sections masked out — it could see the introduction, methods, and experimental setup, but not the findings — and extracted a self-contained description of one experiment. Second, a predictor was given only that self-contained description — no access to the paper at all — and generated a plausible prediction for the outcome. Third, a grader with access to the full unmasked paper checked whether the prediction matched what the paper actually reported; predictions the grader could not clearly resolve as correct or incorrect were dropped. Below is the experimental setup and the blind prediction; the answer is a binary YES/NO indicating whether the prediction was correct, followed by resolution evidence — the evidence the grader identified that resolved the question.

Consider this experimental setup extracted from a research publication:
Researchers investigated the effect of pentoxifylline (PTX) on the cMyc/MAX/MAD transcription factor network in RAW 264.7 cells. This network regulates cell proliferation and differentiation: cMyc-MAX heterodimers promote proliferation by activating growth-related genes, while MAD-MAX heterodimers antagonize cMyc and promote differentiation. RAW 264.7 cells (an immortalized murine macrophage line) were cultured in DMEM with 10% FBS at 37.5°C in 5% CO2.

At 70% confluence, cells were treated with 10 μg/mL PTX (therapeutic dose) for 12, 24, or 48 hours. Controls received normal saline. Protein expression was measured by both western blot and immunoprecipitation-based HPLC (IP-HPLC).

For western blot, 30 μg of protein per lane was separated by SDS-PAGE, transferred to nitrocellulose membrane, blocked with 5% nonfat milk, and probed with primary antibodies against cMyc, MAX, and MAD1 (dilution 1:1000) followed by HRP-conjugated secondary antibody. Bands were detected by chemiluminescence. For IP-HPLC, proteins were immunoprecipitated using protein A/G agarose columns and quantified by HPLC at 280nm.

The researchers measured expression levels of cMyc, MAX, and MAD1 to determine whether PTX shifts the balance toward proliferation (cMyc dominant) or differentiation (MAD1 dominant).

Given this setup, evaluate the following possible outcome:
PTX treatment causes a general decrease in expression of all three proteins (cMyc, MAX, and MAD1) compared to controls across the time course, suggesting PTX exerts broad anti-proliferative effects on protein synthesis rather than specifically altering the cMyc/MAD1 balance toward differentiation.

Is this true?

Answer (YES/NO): NO